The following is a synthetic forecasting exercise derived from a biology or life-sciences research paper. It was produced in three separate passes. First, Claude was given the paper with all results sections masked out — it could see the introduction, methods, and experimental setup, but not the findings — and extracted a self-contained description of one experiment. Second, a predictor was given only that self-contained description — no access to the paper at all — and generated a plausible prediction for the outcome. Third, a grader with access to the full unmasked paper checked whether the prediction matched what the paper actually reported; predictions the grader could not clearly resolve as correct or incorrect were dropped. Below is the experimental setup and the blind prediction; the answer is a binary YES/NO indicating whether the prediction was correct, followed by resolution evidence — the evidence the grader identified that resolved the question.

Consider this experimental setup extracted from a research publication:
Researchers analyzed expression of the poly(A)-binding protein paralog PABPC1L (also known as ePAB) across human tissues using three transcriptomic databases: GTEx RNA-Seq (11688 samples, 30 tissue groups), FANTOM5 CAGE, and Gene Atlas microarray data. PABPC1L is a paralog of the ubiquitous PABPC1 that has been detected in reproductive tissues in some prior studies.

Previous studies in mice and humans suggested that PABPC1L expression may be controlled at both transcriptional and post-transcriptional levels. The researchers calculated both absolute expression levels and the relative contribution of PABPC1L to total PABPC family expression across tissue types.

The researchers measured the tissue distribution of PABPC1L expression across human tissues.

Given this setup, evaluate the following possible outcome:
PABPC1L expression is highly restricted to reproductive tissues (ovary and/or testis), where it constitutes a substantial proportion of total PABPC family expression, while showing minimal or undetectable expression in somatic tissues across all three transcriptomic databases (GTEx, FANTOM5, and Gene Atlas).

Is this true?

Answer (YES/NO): NO